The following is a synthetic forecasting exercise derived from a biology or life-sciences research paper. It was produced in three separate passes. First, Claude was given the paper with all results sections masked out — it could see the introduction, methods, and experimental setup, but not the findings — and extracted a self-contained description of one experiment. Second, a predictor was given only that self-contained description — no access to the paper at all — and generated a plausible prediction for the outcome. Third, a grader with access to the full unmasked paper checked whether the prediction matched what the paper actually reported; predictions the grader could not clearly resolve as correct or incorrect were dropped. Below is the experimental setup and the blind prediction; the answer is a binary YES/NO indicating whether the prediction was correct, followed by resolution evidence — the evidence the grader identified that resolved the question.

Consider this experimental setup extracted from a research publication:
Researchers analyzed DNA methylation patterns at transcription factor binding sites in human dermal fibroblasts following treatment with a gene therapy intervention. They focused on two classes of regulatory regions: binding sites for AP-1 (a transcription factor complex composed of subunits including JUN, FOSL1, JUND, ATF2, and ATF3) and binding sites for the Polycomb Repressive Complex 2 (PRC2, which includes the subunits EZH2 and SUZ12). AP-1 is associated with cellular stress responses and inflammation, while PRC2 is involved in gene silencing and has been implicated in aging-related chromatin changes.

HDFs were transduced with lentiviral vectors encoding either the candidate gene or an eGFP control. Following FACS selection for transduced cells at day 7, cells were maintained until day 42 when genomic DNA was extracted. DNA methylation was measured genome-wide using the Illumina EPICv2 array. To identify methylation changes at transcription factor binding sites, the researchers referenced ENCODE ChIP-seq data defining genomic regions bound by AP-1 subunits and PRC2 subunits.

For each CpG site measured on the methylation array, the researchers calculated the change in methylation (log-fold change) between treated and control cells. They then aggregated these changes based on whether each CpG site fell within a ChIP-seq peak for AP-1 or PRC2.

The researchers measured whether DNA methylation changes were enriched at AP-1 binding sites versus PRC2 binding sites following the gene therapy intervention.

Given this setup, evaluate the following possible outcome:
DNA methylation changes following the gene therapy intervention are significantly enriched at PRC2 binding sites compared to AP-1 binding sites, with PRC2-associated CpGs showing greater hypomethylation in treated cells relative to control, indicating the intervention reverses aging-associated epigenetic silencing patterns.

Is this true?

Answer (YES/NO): NO